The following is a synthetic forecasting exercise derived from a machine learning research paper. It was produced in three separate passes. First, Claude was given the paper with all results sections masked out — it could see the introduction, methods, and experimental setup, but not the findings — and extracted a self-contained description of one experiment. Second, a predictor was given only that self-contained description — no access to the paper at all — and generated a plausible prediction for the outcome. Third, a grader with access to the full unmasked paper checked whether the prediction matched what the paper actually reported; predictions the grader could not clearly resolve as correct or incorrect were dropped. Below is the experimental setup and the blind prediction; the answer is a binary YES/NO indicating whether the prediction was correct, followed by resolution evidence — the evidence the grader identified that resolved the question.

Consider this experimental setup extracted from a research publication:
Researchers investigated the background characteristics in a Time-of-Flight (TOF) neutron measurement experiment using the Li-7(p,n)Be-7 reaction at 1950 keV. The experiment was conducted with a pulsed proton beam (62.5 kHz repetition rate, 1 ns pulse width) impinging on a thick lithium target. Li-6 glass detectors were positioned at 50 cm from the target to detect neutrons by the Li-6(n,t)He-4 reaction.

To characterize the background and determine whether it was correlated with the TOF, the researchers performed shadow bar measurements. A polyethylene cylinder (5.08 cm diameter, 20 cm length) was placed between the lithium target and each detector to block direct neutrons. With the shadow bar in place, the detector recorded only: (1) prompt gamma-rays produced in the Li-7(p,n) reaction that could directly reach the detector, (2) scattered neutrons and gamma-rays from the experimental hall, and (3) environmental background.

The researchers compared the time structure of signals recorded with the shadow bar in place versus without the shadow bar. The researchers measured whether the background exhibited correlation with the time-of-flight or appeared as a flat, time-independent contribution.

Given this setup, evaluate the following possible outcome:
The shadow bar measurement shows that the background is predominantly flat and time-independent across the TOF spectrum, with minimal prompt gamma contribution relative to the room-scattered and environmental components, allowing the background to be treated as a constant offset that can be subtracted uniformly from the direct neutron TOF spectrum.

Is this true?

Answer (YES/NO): NO